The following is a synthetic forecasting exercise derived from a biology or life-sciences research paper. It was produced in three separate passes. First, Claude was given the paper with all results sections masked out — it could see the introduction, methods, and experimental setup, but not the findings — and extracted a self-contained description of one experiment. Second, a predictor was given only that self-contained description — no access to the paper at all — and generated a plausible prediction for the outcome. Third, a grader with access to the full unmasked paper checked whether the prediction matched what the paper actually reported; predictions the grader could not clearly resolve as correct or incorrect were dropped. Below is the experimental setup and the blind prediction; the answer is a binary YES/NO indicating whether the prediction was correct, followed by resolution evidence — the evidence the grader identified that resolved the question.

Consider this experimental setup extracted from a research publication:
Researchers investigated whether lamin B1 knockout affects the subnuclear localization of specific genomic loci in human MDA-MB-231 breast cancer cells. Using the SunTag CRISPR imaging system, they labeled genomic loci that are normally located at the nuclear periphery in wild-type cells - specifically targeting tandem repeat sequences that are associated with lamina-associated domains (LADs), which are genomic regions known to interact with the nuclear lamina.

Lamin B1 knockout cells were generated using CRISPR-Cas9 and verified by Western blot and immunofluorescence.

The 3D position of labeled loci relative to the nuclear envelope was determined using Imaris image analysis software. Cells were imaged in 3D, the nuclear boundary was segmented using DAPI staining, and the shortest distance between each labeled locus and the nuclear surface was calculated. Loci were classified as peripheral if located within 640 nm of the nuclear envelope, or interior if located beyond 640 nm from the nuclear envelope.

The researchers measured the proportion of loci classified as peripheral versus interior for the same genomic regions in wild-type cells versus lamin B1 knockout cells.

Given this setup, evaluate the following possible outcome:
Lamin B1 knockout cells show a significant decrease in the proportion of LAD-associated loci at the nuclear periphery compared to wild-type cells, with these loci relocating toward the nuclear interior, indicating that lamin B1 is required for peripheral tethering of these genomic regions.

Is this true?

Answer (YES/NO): YES